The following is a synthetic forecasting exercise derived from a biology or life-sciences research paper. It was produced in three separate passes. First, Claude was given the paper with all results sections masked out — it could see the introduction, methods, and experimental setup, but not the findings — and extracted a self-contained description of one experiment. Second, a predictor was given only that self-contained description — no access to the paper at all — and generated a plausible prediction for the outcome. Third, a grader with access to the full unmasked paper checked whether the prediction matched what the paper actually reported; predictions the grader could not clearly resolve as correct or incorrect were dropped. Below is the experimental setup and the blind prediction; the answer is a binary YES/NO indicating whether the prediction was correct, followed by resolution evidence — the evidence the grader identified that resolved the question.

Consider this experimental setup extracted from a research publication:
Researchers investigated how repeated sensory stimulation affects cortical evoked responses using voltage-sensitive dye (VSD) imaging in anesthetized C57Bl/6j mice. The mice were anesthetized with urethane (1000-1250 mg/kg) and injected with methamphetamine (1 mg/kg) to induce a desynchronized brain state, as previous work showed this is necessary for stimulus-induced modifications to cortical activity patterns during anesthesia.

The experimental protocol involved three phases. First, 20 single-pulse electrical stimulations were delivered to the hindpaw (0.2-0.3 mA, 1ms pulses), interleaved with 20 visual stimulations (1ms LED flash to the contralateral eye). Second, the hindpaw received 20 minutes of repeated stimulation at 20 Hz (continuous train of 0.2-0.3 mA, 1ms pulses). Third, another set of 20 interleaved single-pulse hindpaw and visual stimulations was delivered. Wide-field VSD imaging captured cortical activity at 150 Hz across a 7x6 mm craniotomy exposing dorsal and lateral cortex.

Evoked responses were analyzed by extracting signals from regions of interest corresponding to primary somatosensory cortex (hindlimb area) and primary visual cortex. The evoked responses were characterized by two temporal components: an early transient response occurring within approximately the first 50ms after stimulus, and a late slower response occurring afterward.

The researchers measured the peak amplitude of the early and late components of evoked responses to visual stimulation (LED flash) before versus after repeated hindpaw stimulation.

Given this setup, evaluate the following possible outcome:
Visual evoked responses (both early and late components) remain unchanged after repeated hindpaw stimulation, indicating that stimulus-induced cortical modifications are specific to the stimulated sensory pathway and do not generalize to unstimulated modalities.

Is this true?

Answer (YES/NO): YES